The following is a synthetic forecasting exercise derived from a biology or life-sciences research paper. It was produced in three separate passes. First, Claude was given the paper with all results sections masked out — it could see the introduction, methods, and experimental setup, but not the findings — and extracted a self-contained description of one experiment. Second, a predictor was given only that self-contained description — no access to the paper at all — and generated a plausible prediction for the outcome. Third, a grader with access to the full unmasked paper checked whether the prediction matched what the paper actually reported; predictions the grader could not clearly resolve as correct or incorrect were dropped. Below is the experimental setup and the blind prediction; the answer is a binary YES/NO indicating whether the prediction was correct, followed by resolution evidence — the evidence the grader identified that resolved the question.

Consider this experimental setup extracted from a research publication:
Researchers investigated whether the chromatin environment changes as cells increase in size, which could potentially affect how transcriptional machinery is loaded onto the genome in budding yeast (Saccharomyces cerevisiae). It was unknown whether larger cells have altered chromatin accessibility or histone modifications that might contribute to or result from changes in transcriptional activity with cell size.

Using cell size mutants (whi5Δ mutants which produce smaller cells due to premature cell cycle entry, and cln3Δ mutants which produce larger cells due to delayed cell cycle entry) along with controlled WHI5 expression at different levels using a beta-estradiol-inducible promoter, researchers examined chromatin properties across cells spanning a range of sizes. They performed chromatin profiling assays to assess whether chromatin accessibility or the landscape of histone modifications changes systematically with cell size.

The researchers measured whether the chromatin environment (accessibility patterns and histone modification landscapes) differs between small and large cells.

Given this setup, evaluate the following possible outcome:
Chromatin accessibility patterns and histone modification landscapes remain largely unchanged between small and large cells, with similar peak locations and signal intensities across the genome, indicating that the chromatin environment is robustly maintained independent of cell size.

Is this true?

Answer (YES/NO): YES